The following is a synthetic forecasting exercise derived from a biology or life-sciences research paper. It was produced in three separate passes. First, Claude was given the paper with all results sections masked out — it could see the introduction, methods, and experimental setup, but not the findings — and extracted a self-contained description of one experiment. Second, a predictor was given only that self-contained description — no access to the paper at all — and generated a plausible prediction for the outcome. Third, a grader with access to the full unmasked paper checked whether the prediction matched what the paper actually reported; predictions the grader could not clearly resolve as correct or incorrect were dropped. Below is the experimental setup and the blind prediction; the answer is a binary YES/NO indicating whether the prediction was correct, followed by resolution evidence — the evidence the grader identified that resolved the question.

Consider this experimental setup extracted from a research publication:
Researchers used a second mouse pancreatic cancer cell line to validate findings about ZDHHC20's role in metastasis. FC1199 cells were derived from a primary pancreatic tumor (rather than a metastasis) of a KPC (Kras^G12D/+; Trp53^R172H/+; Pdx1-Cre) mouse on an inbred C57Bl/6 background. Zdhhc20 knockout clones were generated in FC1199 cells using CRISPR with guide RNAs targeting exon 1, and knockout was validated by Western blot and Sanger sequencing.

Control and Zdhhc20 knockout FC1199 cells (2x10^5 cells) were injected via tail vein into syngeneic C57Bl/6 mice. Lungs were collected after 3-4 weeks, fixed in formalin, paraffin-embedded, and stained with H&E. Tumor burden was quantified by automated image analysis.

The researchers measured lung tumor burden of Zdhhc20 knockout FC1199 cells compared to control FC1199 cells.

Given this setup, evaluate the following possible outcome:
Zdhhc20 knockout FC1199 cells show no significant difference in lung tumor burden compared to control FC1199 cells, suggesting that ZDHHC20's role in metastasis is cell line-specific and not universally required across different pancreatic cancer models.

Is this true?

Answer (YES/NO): NO